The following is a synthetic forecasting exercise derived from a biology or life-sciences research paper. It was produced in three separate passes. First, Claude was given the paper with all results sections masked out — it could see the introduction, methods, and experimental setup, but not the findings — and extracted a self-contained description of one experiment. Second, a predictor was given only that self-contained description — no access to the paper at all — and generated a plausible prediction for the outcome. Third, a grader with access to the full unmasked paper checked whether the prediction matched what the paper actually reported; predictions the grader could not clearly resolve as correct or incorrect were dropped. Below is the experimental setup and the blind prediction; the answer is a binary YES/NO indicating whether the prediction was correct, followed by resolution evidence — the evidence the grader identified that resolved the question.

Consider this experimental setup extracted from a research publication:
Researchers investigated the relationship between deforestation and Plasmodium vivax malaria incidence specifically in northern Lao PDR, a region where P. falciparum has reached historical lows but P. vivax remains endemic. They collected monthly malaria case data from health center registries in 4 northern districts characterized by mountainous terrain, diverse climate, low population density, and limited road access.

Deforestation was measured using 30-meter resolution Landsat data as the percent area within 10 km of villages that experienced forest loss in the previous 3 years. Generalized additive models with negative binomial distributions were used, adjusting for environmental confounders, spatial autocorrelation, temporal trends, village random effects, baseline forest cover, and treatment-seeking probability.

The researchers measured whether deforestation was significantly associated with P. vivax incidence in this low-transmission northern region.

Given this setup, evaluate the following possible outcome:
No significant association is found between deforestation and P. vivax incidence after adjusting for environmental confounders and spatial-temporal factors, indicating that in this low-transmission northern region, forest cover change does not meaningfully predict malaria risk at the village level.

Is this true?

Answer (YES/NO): YES